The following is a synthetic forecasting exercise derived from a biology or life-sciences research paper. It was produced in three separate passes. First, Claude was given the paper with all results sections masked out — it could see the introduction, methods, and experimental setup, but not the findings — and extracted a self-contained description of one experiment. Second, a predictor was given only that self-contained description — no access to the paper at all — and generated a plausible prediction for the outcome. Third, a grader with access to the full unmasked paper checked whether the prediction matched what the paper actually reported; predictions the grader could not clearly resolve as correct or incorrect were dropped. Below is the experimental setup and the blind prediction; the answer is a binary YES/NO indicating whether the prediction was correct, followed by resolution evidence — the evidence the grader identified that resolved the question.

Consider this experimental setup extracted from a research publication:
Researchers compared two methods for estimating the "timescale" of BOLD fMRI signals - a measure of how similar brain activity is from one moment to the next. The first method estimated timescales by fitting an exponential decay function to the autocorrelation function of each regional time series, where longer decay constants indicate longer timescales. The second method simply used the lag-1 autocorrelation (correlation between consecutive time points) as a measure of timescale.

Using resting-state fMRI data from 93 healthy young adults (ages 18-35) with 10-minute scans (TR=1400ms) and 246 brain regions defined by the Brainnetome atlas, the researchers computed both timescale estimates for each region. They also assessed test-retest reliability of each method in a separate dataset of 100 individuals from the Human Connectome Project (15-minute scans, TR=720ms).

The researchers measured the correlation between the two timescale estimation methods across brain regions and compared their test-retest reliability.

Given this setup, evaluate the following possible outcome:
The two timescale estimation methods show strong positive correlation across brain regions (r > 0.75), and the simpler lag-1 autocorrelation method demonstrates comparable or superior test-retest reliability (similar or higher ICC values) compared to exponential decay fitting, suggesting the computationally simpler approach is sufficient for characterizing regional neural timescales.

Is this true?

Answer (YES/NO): YES